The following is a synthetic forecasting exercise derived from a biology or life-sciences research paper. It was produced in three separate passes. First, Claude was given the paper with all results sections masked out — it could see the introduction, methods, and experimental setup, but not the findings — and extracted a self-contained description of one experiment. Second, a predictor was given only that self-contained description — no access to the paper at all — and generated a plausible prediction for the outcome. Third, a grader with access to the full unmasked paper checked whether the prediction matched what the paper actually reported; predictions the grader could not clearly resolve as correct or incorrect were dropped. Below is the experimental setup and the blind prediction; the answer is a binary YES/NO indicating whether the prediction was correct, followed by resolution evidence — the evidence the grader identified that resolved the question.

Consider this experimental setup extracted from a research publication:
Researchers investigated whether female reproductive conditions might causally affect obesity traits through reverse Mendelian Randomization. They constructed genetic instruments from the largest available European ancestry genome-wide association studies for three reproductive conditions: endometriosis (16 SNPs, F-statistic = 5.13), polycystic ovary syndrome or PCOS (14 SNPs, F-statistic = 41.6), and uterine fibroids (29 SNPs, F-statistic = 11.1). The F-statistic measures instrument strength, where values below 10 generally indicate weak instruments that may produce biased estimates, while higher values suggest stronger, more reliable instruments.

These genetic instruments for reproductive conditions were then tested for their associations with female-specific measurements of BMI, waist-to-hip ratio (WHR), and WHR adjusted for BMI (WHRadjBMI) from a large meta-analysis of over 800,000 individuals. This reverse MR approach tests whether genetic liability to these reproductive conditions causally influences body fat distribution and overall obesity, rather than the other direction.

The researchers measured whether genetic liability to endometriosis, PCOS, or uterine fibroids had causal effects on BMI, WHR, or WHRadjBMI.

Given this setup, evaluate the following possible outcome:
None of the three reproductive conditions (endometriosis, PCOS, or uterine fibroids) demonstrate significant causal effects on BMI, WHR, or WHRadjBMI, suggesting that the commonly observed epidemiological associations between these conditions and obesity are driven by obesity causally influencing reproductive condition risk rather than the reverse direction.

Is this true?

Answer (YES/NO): YES